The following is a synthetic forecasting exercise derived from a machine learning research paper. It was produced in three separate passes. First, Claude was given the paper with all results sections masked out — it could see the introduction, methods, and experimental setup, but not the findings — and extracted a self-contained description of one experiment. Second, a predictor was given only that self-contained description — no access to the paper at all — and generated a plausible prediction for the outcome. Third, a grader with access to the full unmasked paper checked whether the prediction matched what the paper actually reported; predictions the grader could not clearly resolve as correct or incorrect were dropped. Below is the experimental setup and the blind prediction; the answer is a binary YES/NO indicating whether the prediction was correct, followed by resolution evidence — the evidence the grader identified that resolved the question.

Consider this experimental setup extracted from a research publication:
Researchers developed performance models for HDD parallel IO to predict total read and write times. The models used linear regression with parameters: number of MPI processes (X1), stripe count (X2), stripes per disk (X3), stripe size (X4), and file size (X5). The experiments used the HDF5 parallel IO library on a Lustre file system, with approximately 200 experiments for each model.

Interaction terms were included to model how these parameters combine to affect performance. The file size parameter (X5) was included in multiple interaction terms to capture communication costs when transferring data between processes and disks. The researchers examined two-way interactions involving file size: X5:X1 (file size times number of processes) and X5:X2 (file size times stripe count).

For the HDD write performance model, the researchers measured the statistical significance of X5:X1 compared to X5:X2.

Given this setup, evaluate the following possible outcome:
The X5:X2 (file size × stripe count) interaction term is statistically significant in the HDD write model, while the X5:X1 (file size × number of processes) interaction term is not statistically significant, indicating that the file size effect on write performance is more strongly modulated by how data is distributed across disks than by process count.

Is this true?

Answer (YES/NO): NO